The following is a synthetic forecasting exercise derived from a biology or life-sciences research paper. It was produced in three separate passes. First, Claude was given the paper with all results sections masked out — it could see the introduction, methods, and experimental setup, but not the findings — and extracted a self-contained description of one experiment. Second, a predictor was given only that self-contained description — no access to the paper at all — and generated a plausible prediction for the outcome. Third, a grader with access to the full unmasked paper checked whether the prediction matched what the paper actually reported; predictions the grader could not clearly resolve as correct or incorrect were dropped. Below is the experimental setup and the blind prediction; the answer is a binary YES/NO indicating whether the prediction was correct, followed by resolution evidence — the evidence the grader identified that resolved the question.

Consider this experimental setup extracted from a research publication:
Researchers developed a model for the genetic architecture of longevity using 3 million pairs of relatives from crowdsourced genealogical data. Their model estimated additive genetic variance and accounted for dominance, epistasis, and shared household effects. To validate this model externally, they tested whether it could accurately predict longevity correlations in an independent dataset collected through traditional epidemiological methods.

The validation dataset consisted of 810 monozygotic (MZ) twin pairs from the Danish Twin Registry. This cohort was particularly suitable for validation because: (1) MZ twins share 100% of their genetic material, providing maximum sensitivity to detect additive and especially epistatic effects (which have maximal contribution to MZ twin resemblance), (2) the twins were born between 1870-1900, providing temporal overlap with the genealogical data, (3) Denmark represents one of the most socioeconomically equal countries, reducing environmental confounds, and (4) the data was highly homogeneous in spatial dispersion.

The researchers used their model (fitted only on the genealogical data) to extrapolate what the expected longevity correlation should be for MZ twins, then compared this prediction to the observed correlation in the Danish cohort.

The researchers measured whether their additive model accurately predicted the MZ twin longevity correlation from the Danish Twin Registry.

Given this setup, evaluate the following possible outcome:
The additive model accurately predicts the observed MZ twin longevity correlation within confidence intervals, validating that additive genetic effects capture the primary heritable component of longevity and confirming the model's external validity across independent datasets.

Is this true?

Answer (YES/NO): YES